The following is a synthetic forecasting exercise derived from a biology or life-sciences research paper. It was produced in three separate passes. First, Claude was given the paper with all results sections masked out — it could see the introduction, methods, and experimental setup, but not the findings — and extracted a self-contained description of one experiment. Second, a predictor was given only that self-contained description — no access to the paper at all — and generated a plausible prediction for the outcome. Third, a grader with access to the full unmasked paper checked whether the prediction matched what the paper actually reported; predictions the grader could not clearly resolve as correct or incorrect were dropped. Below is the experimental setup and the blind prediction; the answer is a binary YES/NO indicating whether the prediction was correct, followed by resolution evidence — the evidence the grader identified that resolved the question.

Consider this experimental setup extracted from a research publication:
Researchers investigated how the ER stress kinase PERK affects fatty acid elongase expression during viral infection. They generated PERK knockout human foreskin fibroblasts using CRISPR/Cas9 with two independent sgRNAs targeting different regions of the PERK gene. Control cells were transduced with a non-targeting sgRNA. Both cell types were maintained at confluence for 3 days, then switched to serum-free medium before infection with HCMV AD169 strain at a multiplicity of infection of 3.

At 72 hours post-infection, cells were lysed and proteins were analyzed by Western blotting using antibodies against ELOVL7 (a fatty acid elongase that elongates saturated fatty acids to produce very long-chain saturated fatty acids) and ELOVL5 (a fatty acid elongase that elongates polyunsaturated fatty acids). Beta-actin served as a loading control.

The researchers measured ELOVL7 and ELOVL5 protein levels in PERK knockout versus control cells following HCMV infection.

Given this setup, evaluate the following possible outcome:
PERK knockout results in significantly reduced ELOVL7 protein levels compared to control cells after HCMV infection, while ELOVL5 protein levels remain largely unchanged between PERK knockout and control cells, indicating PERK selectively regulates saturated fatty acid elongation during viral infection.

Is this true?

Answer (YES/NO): YES